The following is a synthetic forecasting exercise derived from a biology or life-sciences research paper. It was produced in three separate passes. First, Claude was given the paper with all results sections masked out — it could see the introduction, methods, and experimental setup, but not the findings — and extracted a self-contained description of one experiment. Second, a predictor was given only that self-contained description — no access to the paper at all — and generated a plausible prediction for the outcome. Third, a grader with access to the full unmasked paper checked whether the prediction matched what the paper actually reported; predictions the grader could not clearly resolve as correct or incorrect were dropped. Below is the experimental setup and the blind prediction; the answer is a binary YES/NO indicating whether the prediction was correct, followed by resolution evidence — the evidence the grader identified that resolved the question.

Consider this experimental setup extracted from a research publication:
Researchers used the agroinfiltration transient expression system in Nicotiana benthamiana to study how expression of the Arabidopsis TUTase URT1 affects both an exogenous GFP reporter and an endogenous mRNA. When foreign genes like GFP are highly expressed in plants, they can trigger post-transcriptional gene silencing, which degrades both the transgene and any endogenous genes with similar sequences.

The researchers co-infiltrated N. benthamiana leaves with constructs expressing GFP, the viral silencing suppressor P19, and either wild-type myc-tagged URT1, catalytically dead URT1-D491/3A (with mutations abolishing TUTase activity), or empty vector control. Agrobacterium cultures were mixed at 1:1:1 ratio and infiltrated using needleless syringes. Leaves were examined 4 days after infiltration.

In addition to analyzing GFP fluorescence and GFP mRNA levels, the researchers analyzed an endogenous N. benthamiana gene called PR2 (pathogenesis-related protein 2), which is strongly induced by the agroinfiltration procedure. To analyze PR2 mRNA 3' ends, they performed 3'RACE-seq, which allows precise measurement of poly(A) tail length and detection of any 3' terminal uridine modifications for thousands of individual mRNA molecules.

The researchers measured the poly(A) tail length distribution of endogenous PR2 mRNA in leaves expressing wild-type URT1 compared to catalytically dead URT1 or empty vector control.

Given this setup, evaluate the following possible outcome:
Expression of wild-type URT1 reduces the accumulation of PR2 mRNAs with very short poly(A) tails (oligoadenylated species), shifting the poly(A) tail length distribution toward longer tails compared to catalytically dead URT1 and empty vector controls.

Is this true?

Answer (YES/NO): YES